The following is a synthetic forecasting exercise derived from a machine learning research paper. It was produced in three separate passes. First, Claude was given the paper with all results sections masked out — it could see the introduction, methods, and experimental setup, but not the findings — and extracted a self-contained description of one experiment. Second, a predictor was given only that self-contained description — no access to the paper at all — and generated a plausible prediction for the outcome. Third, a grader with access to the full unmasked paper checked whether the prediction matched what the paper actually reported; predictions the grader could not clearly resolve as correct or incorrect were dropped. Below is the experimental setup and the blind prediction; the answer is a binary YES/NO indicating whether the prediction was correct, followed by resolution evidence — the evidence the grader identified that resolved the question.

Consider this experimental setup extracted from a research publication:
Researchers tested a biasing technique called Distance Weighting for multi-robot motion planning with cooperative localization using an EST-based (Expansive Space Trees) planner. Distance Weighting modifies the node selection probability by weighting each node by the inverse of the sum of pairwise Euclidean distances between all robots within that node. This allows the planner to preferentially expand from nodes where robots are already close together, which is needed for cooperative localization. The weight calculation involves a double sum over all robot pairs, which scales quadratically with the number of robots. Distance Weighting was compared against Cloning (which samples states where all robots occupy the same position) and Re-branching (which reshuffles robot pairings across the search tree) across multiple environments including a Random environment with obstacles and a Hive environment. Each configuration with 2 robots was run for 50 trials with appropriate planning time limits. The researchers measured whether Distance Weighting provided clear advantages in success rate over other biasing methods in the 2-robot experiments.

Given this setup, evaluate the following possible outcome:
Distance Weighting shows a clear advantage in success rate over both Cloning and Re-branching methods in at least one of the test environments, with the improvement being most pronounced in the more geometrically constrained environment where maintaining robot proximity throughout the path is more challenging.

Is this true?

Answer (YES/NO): NO